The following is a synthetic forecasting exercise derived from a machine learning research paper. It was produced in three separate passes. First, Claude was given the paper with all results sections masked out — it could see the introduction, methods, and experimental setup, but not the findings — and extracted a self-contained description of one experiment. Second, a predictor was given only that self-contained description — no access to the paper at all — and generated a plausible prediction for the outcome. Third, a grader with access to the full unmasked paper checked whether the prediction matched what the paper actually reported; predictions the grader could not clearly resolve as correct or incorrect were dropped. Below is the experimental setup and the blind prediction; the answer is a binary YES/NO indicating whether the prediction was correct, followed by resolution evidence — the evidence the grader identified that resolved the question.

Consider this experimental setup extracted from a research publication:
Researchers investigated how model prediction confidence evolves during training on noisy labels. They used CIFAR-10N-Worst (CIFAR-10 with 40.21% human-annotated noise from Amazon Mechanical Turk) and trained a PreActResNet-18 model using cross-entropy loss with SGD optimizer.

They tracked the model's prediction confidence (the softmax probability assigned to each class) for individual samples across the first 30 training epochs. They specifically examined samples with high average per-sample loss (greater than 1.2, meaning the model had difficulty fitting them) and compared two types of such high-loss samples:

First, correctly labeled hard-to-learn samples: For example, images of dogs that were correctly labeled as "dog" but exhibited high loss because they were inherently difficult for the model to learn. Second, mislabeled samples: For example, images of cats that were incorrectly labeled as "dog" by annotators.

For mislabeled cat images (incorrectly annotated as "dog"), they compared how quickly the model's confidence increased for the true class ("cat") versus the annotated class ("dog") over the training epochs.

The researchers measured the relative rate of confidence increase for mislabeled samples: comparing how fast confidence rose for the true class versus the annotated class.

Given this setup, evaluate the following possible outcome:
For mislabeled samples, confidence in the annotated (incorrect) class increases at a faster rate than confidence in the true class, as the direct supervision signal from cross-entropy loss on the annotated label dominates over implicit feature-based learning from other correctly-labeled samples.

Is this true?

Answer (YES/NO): NO